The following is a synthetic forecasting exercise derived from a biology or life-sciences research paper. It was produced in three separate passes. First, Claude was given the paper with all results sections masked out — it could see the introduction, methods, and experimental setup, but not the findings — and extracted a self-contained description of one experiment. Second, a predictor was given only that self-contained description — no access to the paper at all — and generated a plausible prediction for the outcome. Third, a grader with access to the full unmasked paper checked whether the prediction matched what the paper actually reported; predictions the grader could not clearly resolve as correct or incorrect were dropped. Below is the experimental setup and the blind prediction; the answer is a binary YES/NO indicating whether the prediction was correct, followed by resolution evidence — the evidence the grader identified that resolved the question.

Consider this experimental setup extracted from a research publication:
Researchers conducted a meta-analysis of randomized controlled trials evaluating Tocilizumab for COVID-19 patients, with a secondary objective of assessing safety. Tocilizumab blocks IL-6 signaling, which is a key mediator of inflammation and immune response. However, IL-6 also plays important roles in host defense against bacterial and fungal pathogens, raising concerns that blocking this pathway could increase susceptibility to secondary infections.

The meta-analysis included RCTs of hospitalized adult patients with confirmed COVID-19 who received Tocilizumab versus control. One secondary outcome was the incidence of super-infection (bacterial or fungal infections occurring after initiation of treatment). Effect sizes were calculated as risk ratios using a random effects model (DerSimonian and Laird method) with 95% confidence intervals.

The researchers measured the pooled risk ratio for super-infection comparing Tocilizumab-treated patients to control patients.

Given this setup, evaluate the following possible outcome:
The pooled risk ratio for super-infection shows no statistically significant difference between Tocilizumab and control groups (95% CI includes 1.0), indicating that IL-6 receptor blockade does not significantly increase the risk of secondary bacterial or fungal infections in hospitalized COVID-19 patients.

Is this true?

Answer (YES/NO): YES